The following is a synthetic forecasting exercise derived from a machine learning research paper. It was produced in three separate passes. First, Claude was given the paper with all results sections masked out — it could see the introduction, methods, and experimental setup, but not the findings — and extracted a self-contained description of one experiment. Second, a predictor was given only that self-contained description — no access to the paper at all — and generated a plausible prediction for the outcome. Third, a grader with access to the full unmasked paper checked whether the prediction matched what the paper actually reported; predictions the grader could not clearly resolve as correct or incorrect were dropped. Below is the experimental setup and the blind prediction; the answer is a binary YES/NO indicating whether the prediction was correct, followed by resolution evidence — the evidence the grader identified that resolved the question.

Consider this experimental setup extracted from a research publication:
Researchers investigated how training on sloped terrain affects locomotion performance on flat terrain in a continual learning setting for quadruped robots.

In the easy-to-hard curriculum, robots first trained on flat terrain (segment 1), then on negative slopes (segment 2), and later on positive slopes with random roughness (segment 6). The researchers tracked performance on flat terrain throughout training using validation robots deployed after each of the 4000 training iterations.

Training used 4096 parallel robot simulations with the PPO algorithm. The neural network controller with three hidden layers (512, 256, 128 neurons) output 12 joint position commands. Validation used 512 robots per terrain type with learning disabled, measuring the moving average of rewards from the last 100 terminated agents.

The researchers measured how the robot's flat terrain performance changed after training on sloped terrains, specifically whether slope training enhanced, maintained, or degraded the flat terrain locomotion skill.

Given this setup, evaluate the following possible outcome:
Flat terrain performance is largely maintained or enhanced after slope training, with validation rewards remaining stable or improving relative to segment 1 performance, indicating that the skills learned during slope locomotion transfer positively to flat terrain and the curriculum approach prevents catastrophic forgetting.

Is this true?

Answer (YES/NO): NO